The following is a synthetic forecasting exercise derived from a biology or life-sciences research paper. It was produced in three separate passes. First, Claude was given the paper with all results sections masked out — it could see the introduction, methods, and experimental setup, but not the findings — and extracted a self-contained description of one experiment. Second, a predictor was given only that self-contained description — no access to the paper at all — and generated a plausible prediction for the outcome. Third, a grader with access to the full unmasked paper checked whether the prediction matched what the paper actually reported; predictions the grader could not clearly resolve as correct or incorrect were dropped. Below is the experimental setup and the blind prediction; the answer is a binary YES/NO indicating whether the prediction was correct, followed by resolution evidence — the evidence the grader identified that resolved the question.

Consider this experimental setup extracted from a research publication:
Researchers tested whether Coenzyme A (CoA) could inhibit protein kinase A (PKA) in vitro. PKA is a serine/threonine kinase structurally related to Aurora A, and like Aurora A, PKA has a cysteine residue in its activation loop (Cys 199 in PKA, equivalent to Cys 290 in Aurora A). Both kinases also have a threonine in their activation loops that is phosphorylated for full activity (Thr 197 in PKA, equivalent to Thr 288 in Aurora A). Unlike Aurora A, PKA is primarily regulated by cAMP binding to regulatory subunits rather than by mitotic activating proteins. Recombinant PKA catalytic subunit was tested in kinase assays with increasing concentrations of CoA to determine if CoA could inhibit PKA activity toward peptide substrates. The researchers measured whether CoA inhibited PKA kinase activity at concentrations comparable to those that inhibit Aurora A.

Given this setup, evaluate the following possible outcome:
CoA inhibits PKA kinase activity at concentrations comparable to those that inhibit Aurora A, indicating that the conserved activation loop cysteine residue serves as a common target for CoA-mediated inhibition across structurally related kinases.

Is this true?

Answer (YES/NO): NO